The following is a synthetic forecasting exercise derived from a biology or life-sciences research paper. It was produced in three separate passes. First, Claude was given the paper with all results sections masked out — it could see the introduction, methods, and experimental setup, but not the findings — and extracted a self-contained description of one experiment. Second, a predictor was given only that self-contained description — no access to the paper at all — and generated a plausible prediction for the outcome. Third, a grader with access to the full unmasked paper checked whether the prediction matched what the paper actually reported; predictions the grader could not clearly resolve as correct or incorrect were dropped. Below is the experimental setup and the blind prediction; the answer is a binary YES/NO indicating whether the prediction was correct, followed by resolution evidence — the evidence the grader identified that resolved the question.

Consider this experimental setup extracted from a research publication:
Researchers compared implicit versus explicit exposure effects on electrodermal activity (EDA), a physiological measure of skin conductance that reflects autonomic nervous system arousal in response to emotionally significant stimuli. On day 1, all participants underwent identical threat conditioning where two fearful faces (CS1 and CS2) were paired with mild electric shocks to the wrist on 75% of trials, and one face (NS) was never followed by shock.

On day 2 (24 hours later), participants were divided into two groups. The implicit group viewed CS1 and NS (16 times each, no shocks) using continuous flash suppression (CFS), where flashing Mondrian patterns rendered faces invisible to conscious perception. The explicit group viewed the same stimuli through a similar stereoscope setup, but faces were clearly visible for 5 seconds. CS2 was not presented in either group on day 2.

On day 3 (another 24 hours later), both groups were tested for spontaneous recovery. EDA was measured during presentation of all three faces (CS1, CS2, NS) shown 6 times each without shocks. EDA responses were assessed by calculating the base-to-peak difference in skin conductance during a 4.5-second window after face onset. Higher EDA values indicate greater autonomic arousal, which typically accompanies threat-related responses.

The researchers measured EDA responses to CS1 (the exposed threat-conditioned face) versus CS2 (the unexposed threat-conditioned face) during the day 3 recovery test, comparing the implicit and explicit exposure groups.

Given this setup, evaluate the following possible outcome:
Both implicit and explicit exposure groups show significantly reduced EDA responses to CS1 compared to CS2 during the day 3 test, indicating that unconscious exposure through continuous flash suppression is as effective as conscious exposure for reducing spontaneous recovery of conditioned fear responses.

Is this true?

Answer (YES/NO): NO